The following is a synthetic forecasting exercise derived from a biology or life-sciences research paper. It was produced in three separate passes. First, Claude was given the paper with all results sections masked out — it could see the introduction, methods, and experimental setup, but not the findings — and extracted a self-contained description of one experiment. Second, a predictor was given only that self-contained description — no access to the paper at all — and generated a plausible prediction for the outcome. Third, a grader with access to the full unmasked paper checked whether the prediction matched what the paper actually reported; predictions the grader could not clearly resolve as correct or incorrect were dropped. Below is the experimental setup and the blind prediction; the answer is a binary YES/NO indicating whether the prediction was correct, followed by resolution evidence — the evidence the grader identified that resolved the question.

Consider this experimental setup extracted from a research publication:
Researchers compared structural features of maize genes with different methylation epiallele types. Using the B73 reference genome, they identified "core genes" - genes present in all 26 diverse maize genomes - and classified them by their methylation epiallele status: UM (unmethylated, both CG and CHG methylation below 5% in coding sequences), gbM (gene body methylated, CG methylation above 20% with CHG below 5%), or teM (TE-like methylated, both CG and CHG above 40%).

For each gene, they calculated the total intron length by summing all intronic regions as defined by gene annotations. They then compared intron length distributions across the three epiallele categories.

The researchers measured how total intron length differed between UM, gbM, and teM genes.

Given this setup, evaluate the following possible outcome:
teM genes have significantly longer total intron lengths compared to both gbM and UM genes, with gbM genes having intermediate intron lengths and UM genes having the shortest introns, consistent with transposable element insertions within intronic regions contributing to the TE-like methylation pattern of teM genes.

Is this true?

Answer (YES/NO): NO